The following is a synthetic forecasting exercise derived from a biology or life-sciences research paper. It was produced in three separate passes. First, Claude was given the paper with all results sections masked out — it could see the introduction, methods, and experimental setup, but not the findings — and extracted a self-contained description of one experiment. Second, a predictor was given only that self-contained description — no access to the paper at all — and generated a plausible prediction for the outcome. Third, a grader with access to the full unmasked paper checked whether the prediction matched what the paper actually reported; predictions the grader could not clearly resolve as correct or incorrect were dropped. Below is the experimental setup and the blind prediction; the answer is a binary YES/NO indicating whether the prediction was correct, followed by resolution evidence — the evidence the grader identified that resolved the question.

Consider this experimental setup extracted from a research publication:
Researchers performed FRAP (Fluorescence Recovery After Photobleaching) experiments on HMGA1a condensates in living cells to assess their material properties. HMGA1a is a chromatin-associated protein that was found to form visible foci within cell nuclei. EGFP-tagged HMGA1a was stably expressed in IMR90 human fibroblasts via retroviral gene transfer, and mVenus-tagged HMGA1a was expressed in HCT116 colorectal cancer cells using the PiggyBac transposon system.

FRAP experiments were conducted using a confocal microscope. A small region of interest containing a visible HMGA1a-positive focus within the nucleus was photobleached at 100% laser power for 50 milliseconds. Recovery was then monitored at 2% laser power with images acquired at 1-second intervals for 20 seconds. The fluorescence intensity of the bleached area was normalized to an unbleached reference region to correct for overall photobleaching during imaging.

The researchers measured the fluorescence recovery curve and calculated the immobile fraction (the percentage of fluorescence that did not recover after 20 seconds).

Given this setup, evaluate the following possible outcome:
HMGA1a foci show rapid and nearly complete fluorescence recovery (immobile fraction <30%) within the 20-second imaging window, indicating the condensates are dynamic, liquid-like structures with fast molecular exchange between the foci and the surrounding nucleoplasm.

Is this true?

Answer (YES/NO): YES